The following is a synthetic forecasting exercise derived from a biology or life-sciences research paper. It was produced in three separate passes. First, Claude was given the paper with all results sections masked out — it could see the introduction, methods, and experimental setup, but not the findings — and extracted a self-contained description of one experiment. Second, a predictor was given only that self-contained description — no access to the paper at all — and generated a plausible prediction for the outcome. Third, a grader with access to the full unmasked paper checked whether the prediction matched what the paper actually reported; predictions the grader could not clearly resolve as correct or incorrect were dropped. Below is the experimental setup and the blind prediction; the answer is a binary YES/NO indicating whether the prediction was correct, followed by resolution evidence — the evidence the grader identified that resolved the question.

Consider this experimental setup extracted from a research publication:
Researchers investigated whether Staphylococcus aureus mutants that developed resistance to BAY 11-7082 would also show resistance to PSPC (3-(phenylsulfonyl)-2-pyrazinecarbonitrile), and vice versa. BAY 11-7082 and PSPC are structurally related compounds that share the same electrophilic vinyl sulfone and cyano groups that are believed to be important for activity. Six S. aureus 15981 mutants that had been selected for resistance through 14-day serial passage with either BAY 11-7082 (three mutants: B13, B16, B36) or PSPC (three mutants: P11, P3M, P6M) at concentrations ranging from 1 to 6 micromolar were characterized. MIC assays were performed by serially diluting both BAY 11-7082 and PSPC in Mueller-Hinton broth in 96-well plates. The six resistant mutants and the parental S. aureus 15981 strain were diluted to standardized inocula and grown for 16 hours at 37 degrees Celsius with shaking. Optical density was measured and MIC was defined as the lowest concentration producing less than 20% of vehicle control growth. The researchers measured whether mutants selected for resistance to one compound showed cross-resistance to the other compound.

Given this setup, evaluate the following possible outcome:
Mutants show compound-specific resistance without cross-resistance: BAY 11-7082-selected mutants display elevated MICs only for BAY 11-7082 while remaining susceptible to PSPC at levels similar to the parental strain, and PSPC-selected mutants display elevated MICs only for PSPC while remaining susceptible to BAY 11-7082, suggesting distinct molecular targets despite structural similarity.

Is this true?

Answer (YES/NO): NO